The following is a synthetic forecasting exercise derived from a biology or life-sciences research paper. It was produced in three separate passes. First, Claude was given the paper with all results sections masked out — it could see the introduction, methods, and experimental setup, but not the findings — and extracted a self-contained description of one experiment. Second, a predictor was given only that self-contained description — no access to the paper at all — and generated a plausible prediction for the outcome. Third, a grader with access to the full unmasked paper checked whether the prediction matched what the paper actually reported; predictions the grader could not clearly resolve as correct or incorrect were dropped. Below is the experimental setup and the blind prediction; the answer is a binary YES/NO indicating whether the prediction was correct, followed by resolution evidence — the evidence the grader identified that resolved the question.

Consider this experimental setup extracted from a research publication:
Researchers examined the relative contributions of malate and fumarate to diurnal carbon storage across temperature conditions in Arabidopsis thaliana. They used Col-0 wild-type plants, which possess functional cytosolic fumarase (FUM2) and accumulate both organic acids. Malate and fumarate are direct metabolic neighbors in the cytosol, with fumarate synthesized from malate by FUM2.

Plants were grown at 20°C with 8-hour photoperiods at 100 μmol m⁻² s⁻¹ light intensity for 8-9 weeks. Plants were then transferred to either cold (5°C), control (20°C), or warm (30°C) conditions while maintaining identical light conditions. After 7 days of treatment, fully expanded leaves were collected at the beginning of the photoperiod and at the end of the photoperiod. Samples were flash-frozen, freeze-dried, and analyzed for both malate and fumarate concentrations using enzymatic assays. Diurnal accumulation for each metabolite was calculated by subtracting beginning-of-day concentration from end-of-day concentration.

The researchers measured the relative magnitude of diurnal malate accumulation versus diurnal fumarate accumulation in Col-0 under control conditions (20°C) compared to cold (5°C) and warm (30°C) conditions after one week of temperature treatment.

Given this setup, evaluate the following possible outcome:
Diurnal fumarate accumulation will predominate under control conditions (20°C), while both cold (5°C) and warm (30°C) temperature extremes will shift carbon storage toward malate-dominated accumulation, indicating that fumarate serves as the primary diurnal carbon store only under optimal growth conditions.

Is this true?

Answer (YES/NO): NO